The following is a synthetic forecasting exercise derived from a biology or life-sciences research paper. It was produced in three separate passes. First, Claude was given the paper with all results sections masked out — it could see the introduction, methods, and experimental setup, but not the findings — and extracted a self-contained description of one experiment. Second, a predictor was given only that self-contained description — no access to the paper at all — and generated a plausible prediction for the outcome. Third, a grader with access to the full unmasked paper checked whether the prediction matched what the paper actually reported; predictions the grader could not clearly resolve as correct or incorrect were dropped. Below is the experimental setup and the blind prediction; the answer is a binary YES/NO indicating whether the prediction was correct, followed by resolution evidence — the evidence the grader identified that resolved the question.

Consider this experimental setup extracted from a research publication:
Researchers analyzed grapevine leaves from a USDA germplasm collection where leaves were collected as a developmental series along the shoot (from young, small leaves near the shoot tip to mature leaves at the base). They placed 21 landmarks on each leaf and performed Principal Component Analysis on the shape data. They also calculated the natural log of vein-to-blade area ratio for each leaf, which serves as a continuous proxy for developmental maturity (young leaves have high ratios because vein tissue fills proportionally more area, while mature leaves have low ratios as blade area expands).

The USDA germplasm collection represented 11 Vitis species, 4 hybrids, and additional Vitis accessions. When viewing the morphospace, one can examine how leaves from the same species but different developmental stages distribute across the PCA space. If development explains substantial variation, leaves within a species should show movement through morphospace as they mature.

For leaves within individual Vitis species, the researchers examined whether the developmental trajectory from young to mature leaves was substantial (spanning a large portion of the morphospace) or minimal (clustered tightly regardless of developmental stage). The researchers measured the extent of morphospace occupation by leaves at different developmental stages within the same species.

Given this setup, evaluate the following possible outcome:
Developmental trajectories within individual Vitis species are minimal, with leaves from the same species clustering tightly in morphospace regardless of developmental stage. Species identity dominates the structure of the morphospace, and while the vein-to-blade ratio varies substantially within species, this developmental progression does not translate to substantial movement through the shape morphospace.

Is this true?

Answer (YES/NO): NO